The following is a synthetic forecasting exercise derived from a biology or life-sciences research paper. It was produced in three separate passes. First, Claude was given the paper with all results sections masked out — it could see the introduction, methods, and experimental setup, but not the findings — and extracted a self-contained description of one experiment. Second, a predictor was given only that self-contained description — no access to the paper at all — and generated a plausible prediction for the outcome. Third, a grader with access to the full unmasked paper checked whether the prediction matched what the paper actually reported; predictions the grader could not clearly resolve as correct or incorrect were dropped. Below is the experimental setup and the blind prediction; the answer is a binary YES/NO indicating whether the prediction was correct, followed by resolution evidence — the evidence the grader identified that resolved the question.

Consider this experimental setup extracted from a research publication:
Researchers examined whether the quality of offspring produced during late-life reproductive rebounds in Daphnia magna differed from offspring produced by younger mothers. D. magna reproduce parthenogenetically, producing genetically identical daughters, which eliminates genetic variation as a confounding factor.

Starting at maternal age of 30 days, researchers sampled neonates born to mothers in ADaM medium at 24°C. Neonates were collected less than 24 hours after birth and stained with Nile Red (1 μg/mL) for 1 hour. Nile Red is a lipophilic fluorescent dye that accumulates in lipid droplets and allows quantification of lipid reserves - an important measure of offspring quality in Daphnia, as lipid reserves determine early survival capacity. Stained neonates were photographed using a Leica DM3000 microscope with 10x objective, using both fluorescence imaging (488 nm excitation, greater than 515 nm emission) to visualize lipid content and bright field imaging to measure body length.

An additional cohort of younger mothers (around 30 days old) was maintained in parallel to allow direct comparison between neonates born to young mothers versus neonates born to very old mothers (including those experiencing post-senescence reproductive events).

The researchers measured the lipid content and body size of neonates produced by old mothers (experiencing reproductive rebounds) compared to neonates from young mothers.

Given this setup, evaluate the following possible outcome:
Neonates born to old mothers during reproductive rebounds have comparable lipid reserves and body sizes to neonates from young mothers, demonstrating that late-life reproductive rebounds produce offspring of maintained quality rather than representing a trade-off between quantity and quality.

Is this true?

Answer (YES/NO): NO